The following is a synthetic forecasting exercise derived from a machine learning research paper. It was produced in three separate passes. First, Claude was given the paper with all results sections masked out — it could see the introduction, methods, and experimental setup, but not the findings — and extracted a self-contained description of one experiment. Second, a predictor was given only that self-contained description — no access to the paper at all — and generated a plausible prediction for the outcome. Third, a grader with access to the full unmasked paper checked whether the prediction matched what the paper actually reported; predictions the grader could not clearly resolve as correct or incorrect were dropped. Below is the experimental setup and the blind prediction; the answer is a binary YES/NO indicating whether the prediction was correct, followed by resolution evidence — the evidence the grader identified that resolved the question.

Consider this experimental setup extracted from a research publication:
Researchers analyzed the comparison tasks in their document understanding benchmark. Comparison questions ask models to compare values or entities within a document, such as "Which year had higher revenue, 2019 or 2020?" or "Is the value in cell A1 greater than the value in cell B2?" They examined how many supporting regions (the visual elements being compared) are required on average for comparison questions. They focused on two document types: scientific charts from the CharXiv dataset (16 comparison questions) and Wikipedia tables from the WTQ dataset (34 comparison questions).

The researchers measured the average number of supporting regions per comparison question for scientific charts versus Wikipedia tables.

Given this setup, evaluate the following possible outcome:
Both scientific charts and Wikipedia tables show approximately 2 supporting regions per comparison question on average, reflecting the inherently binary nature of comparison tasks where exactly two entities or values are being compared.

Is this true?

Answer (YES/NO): NO